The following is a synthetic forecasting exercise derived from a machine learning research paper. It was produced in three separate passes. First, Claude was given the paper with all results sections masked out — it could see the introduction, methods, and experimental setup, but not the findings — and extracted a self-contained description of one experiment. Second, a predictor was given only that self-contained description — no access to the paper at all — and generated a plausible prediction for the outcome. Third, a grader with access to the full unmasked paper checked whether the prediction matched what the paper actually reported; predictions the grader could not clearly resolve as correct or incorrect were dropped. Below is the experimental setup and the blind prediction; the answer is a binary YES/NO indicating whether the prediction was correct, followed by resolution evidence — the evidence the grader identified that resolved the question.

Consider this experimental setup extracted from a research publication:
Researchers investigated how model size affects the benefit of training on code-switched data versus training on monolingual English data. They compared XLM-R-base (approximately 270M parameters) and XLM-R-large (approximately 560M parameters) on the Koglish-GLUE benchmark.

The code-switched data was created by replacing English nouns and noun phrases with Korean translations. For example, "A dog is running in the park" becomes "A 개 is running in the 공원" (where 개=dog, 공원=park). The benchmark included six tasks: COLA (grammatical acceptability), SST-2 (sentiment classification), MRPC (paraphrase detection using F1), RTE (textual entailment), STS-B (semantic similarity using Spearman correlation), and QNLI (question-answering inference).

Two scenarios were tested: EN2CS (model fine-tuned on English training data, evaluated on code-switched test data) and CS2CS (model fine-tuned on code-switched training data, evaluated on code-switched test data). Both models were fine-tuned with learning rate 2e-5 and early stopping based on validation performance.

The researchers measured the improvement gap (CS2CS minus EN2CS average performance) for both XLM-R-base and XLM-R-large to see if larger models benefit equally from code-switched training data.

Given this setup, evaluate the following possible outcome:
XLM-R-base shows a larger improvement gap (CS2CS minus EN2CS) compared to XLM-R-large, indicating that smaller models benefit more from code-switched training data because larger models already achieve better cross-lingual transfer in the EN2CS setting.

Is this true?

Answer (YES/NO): YES